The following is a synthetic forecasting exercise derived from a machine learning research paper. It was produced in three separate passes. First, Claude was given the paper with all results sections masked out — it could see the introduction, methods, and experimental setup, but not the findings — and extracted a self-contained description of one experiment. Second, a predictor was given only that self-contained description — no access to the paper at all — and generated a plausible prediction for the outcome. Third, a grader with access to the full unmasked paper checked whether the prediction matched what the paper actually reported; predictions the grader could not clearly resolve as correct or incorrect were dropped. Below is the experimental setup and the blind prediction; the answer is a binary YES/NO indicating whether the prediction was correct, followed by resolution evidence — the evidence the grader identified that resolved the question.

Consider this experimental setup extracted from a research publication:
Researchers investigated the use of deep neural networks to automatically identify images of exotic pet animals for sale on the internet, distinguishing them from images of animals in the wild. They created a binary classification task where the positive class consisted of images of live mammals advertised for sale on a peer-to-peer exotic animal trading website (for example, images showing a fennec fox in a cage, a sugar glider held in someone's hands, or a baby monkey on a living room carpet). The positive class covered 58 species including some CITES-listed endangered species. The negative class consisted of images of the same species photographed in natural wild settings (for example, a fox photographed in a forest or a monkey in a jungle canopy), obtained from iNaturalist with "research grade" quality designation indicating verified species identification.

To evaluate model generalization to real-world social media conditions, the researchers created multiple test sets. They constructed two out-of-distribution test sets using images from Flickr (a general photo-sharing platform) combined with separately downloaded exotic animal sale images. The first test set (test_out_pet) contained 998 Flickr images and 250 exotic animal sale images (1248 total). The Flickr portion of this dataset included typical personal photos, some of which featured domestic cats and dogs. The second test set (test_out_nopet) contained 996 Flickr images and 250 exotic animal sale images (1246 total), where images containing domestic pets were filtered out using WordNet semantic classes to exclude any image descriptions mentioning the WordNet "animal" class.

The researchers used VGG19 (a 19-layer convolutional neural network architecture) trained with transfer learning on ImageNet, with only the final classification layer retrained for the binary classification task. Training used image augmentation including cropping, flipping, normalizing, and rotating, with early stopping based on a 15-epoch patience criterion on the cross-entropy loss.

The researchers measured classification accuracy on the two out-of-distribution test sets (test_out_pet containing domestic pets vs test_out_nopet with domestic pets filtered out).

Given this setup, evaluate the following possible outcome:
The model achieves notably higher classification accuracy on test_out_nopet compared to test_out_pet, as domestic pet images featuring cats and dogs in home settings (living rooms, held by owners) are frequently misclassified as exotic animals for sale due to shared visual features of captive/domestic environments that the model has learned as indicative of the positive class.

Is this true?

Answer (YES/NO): NO